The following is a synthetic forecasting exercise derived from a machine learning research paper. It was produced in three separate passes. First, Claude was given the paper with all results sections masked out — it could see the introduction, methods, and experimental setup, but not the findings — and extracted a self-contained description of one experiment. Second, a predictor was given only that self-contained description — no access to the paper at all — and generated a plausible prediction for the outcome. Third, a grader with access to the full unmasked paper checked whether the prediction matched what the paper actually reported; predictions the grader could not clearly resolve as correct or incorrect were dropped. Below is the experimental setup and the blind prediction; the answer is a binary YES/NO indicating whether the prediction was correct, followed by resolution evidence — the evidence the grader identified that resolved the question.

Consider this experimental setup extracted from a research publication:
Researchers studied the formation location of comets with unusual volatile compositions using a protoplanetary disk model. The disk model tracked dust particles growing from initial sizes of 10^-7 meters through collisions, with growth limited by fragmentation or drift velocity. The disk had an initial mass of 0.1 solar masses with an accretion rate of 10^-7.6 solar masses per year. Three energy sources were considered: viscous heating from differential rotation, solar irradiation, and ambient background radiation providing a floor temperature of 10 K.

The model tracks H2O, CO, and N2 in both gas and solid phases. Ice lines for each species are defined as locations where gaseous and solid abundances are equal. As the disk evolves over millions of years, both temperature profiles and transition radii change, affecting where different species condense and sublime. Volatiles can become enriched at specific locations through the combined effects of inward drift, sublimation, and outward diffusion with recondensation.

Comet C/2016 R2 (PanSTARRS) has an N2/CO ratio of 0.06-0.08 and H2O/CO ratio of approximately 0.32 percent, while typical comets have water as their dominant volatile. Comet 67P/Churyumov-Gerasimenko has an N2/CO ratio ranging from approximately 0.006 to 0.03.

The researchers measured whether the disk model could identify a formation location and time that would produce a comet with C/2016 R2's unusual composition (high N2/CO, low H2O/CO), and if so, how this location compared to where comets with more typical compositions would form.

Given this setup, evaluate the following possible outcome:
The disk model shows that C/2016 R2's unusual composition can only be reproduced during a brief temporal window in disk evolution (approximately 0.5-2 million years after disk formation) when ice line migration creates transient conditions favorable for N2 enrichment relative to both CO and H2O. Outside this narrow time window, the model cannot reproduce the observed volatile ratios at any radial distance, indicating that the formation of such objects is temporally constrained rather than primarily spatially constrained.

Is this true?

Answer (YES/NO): NO